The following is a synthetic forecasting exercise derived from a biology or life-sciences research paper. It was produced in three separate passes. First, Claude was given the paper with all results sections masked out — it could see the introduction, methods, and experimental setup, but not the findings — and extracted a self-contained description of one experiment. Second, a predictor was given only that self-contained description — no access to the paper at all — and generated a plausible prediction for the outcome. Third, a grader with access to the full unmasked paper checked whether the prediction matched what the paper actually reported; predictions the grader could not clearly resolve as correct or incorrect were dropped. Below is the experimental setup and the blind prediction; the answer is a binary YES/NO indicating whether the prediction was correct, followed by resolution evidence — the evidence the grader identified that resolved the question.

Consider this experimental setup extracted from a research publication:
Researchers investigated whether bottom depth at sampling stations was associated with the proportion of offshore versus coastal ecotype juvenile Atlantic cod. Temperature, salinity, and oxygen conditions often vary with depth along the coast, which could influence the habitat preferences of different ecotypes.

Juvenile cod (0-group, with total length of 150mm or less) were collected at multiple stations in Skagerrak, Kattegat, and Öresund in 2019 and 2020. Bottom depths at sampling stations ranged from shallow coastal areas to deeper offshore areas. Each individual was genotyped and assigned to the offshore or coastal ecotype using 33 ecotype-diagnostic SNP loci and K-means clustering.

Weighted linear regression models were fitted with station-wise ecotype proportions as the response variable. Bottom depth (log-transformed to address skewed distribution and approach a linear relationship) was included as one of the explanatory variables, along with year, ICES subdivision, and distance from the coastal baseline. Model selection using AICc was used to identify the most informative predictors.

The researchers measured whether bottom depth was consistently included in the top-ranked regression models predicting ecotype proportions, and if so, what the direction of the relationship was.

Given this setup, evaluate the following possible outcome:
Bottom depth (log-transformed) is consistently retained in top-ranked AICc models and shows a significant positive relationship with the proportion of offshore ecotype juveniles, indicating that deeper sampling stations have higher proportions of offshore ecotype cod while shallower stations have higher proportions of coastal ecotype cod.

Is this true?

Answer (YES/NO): YES